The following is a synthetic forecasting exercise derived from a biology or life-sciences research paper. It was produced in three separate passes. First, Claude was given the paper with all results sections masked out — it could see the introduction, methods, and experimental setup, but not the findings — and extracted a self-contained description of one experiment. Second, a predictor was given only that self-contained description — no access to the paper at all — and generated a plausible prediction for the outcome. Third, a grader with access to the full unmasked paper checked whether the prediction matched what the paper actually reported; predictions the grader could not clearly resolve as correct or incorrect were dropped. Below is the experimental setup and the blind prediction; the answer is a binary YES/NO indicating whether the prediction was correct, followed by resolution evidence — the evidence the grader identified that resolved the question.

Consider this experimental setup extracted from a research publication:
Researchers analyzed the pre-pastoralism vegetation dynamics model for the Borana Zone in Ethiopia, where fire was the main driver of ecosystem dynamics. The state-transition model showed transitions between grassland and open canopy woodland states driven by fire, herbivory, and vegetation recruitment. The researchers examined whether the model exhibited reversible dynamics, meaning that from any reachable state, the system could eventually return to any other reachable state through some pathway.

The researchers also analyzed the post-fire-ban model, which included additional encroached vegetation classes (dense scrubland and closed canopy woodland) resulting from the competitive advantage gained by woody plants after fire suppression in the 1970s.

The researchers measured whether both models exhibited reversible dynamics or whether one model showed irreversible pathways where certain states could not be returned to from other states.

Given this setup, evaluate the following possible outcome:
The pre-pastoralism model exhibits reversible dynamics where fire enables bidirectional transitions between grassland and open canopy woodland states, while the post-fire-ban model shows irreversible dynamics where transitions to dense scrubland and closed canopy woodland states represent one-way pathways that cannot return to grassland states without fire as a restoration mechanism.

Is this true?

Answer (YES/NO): YES